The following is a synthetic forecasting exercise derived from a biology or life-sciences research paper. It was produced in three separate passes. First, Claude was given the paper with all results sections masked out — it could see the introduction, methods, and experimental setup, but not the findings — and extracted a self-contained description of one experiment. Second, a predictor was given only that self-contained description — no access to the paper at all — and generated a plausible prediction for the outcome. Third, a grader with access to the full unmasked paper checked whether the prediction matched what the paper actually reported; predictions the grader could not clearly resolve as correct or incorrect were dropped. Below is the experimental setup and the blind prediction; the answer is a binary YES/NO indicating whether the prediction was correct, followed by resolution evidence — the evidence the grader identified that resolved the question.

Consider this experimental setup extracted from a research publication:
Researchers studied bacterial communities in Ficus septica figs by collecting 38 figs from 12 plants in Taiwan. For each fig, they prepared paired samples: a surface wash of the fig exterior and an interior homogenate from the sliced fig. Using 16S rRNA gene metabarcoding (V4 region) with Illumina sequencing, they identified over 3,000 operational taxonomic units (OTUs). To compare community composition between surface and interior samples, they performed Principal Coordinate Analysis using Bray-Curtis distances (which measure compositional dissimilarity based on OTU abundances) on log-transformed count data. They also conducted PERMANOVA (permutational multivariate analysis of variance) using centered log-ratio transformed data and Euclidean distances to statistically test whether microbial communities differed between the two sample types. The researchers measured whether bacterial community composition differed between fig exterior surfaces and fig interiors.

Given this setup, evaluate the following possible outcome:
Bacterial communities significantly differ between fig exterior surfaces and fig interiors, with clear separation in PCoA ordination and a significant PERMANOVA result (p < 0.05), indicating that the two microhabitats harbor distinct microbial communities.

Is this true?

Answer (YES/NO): YES